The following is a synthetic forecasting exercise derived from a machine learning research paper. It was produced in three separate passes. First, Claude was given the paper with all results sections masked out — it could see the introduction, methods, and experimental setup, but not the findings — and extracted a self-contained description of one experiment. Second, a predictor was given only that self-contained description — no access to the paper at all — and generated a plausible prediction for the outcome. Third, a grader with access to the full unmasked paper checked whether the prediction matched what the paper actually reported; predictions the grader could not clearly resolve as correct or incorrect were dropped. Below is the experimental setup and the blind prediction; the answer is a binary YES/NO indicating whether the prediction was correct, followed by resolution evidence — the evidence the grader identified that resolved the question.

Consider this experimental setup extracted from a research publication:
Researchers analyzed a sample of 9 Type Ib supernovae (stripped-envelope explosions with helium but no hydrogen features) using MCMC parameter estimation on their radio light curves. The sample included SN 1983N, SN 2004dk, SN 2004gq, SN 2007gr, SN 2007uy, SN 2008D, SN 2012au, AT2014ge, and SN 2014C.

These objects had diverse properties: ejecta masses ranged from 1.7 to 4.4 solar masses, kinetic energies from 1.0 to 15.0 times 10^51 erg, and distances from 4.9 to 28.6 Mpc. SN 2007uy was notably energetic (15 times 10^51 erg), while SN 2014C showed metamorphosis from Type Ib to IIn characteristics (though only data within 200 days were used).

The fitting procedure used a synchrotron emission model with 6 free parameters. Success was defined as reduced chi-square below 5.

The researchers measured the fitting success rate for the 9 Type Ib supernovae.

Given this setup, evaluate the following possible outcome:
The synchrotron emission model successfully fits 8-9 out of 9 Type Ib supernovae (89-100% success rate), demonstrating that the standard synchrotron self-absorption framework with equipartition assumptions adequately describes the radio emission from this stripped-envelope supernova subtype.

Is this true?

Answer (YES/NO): NO